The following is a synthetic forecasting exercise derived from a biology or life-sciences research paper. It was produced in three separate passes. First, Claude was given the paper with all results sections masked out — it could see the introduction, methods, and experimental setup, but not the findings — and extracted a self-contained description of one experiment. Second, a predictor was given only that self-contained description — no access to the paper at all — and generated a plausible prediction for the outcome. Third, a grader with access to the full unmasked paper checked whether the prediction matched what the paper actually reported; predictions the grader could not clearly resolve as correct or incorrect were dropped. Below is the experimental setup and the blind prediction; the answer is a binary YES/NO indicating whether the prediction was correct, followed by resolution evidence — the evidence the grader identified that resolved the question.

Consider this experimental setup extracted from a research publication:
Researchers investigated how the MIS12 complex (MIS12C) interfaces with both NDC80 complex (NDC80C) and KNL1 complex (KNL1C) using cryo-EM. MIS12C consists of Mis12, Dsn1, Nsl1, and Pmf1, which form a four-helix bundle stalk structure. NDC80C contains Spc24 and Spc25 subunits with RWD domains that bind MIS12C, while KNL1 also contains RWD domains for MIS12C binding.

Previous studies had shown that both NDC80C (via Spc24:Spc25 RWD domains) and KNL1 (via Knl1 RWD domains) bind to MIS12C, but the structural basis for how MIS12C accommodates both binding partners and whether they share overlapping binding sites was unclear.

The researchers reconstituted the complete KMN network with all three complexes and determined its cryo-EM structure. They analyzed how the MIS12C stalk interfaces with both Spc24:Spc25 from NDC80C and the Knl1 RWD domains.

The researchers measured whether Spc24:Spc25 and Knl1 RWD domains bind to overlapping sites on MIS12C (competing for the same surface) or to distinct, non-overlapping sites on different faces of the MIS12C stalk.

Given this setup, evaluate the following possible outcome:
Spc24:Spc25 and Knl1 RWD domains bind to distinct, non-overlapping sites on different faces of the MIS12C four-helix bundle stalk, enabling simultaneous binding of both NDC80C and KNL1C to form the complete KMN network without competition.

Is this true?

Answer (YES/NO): YES